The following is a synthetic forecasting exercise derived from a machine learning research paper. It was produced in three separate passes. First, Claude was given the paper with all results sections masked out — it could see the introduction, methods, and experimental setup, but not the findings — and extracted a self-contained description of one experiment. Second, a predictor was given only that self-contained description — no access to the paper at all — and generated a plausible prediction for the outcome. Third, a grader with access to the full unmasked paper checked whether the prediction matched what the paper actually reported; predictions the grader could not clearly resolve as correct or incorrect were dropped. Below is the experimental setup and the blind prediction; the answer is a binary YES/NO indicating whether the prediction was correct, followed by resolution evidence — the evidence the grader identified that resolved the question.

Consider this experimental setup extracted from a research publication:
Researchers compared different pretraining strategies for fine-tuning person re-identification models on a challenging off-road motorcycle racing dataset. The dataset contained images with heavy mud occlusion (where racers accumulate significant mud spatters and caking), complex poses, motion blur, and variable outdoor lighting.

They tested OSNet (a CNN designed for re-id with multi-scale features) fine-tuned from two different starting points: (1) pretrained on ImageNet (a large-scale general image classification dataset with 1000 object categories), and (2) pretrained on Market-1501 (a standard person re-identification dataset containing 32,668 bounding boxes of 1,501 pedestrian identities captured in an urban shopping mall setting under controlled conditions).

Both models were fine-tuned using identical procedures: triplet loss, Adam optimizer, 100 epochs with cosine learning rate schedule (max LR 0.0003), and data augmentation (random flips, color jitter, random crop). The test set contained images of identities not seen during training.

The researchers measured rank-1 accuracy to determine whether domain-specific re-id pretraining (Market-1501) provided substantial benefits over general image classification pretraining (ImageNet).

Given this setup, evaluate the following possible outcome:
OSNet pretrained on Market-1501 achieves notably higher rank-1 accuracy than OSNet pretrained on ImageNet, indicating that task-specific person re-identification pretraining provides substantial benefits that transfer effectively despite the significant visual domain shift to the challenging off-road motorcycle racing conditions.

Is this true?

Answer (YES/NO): NO